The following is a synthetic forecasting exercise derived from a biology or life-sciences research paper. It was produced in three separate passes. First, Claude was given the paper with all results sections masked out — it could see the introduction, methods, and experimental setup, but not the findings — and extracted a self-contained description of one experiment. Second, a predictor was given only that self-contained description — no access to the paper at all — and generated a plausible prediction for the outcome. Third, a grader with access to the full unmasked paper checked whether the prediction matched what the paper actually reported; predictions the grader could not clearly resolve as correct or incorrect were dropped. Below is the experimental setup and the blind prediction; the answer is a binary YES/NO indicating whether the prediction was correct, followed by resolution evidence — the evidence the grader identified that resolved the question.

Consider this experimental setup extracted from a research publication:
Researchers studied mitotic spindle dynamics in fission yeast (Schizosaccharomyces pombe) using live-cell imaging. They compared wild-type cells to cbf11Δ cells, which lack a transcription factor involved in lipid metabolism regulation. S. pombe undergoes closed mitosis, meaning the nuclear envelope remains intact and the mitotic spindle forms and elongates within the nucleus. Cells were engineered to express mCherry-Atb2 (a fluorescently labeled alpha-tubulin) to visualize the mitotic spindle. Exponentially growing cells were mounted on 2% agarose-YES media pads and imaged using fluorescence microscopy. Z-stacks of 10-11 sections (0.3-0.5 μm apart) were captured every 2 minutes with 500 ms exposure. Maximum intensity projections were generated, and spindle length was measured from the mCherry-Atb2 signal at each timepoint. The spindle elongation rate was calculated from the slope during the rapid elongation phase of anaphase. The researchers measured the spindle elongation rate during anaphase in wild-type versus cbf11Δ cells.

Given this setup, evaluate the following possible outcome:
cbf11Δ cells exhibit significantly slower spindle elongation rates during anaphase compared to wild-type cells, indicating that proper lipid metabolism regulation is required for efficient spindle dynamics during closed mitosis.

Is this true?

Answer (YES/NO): YES